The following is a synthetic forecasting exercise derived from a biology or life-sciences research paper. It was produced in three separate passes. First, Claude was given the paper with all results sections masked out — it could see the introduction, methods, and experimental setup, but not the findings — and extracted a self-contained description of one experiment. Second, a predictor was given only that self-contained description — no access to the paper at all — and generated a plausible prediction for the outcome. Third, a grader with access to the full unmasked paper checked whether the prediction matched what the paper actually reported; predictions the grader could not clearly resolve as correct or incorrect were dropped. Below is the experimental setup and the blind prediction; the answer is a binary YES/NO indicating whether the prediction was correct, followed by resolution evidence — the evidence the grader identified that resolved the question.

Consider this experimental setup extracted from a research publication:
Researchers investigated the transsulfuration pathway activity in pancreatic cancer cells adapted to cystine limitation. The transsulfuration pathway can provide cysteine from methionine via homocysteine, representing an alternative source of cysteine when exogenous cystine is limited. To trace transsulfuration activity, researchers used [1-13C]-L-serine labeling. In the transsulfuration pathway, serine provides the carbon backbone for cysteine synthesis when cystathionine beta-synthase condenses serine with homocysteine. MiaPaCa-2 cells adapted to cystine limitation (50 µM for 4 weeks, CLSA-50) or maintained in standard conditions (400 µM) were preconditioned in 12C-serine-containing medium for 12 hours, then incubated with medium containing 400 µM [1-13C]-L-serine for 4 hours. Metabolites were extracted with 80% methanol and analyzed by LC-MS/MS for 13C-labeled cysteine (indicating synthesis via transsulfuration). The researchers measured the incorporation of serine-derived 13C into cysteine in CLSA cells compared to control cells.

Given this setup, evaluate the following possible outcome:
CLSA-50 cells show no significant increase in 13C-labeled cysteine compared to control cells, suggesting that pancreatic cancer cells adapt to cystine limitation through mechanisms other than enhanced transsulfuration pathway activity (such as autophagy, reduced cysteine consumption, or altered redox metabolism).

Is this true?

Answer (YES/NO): YES